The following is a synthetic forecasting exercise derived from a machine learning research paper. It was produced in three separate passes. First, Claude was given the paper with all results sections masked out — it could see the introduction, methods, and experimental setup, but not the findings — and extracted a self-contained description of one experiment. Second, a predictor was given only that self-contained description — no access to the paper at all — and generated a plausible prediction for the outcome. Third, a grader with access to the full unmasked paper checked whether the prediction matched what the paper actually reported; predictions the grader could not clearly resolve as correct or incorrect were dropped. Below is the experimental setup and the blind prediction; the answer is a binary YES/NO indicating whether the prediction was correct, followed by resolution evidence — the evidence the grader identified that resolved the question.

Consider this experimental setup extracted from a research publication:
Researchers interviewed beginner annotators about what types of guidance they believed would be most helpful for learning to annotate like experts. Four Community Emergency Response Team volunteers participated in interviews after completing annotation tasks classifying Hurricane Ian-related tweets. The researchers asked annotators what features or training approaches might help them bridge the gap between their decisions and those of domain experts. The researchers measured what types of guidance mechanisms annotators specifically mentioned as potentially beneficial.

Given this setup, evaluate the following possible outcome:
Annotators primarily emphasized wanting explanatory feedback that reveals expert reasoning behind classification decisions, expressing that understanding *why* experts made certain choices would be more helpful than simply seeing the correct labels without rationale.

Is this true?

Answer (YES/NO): NO